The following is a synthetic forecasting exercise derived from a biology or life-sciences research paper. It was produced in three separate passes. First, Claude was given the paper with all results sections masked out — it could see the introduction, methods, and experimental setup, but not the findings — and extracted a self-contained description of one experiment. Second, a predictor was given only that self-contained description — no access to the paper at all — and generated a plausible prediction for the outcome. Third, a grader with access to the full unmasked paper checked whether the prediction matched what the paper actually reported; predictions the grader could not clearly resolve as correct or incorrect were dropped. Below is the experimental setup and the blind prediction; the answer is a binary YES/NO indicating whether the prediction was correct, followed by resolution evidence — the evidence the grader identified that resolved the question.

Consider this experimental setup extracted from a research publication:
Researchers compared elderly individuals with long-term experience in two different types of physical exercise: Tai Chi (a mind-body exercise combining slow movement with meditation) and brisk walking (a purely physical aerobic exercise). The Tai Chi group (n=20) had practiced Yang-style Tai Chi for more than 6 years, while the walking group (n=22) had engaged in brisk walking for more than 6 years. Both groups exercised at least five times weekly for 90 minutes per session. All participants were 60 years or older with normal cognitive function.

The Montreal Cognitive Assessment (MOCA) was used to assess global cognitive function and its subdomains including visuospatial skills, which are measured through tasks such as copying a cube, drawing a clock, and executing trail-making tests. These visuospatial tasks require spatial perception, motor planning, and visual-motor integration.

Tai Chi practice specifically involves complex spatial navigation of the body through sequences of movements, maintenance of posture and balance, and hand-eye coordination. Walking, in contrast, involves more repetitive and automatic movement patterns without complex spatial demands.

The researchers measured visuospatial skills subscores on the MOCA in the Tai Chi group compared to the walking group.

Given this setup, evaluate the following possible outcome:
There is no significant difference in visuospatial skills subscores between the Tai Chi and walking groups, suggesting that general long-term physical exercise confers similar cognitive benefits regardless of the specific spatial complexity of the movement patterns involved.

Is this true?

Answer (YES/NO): YES